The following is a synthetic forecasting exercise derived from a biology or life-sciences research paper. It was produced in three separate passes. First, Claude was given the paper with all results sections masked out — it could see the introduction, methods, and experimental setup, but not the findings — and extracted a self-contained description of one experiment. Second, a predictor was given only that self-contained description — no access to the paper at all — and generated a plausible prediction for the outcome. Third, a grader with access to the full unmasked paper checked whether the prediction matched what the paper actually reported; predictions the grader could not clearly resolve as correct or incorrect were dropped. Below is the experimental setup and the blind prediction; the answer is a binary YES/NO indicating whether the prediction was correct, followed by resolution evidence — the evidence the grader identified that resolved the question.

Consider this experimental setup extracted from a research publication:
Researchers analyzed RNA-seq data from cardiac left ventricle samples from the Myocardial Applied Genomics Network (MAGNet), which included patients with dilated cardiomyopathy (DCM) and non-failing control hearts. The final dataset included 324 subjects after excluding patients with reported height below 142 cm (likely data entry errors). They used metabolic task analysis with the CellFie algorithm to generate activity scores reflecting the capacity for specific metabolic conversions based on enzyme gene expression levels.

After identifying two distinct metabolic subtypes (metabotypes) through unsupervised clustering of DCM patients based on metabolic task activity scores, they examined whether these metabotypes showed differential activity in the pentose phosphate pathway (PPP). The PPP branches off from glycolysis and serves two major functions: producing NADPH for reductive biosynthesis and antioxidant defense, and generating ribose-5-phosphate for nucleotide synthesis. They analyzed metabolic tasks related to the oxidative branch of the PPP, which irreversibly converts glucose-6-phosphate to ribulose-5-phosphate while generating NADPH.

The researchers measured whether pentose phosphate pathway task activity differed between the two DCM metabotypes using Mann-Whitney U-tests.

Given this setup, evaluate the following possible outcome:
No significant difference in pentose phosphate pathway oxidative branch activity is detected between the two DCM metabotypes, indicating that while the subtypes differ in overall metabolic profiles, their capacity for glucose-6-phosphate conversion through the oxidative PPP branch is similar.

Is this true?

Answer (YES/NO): NO